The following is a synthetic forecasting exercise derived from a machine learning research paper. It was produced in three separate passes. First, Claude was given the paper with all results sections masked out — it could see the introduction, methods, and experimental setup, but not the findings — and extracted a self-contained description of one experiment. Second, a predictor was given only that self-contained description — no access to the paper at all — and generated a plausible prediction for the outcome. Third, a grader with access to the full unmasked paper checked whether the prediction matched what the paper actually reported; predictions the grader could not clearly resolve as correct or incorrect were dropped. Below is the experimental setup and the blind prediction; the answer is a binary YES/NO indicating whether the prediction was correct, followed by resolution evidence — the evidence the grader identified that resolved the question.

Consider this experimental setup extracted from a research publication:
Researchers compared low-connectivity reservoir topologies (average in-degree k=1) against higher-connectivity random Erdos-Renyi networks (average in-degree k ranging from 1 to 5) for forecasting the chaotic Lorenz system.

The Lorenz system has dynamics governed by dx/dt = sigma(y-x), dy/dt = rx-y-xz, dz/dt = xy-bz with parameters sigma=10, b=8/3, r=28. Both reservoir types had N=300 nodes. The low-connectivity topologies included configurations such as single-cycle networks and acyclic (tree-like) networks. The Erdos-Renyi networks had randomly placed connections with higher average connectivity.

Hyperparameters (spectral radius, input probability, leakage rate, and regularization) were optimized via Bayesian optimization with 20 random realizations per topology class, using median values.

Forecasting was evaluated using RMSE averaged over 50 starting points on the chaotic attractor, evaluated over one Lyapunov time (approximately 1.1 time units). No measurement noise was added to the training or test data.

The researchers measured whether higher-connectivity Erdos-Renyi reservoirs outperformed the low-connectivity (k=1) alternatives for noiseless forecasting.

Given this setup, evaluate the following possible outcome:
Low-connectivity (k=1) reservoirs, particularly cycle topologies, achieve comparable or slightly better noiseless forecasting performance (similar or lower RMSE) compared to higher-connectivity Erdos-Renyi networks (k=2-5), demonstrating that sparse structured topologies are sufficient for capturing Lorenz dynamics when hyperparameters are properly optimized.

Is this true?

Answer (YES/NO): YES